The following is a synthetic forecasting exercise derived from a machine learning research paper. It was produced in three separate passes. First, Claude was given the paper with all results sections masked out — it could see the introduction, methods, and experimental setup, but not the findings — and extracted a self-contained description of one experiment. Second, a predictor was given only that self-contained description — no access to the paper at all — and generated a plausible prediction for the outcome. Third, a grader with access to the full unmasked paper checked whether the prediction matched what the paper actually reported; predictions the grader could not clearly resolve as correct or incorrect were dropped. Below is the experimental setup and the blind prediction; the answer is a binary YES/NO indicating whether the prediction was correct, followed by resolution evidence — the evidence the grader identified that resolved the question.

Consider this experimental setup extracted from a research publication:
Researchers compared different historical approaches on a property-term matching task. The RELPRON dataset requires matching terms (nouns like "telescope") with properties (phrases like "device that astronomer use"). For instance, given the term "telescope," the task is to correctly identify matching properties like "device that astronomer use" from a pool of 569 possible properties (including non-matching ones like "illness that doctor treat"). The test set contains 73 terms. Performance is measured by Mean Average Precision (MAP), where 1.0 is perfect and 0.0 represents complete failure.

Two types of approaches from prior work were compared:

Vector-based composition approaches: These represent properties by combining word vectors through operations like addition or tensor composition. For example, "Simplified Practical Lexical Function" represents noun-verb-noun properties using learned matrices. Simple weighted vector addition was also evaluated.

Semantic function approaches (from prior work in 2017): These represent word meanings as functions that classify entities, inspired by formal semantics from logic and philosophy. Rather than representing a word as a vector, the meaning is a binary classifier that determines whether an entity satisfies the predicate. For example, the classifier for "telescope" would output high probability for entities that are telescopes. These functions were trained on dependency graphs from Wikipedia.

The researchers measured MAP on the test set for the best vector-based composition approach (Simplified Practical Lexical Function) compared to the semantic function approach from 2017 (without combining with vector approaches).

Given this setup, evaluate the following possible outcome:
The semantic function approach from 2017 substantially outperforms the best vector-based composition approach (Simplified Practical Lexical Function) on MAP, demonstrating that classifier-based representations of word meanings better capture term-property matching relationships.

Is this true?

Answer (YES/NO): NO